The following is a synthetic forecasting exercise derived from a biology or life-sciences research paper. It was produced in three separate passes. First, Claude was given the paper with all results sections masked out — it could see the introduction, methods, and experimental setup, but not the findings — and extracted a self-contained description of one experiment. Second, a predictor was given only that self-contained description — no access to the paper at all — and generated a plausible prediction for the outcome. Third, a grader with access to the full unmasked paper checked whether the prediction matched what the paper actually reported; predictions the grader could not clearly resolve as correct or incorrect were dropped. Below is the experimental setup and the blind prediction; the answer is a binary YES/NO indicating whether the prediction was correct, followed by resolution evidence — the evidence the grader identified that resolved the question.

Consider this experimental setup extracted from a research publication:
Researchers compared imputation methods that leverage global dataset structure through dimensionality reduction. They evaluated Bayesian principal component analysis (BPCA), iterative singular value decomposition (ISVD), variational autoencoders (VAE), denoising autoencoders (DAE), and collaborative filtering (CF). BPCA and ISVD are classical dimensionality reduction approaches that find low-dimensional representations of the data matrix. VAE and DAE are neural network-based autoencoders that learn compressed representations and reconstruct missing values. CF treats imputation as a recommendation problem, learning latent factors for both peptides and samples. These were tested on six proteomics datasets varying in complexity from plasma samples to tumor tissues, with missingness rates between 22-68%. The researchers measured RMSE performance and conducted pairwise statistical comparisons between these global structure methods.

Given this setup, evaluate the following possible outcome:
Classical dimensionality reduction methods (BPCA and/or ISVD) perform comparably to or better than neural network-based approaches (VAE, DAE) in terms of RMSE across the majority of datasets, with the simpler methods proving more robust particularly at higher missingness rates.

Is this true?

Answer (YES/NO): NO